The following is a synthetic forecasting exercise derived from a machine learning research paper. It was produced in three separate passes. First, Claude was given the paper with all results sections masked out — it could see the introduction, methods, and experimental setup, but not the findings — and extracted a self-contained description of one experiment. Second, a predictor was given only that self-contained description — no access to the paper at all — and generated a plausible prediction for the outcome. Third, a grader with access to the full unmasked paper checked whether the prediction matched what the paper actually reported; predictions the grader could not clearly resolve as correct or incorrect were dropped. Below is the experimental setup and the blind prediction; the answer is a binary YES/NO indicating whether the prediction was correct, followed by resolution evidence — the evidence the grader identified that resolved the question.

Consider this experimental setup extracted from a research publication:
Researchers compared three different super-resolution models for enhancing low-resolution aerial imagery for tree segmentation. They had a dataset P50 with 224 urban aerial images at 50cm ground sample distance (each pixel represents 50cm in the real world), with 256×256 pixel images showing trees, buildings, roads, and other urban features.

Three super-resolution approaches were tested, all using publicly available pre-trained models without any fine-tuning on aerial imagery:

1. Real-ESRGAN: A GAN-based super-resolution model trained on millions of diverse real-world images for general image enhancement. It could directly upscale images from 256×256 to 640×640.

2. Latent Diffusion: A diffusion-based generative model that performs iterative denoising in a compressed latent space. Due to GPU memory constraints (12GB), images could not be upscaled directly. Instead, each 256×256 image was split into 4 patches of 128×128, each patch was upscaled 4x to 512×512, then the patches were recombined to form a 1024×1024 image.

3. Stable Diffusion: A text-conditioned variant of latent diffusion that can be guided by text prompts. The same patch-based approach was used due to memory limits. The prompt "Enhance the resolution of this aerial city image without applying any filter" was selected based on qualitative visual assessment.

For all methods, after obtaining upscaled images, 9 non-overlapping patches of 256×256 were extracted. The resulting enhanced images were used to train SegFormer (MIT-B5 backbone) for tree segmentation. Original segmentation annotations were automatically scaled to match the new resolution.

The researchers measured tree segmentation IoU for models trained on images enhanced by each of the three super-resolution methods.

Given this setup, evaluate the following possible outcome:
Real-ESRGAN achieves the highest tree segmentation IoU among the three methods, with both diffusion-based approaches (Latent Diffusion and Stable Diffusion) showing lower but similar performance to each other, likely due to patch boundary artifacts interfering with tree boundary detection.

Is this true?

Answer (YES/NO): NO